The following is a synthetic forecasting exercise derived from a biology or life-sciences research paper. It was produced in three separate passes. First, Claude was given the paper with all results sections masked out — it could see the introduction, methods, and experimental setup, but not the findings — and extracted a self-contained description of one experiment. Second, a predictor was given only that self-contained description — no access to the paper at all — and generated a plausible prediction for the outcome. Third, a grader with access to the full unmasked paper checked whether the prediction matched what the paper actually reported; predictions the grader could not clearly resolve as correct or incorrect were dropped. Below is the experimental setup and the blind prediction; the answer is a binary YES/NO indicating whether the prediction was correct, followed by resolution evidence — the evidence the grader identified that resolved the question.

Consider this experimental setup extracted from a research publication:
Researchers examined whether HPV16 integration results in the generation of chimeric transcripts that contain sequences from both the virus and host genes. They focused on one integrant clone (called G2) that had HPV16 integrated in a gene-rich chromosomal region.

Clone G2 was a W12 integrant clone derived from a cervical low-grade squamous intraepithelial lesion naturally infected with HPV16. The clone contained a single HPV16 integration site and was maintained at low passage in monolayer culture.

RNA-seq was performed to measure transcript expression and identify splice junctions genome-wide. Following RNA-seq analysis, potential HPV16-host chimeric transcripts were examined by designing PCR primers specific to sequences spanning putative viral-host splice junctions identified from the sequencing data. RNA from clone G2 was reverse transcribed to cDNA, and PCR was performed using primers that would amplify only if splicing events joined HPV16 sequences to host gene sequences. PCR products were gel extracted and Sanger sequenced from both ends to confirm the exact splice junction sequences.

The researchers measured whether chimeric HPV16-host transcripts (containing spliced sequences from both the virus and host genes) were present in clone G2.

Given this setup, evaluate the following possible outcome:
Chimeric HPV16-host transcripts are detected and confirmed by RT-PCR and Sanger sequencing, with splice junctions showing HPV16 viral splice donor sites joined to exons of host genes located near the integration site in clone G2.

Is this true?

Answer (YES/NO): NO